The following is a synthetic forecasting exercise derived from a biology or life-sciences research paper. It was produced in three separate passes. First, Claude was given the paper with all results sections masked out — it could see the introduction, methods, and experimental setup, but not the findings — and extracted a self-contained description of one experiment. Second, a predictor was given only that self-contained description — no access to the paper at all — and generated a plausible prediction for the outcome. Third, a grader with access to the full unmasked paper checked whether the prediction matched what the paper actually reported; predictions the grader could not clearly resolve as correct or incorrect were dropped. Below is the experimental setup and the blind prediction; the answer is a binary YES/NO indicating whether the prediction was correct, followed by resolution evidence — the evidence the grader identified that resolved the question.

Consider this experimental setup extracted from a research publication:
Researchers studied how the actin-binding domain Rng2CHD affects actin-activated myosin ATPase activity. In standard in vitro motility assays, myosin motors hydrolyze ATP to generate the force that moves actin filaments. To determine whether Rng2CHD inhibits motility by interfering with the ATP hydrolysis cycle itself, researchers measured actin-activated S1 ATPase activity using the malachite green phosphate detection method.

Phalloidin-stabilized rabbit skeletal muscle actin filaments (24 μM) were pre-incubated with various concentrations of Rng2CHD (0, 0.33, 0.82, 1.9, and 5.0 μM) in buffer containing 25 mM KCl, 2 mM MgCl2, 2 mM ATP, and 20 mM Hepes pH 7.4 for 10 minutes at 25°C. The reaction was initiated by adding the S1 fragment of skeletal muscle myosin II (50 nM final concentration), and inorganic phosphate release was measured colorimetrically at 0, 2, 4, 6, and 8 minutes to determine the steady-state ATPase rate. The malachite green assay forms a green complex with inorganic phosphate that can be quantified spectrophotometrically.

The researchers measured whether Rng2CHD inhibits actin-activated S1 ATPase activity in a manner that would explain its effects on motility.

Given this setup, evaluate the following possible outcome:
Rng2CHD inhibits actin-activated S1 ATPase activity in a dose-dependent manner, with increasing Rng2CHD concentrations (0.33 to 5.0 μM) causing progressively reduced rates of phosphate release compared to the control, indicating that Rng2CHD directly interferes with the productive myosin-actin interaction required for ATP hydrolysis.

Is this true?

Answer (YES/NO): NO